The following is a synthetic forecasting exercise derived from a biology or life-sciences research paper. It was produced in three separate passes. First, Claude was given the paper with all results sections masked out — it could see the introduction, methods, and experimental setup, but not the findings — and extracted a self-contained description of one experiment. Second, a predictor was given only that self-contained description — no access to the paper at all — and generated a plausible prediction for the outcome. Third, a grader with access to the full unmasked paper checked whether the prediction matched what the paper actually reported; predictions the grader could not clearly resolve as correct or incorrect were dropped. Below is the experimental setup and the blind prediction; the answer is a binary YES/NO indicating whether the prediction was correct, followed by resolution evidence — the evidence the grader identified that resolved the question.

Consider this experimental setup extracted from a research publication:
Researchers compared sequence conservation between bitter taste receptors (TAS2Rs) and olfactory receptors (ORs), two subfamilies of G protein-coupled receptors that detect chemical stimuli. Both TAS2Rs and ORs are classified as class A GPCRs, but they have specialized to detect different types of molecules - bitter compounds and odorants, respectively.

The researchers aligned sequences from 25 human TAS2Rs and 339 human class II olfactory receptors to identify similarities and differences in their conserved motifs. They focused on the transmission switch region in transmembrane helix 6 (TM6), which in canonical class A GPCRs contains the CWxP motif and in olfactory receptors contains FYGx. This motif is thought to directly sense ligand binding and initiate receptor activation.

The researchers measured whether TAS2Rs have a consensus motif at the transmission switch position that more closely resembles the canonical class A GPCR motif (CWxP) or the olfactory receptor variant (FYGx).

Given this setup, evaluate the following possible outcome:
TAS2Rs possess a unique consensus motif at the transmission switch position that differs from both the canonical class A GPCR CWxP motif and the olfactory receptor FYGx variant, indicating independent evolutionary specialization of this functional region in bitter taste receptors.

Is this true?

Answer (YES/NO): YES